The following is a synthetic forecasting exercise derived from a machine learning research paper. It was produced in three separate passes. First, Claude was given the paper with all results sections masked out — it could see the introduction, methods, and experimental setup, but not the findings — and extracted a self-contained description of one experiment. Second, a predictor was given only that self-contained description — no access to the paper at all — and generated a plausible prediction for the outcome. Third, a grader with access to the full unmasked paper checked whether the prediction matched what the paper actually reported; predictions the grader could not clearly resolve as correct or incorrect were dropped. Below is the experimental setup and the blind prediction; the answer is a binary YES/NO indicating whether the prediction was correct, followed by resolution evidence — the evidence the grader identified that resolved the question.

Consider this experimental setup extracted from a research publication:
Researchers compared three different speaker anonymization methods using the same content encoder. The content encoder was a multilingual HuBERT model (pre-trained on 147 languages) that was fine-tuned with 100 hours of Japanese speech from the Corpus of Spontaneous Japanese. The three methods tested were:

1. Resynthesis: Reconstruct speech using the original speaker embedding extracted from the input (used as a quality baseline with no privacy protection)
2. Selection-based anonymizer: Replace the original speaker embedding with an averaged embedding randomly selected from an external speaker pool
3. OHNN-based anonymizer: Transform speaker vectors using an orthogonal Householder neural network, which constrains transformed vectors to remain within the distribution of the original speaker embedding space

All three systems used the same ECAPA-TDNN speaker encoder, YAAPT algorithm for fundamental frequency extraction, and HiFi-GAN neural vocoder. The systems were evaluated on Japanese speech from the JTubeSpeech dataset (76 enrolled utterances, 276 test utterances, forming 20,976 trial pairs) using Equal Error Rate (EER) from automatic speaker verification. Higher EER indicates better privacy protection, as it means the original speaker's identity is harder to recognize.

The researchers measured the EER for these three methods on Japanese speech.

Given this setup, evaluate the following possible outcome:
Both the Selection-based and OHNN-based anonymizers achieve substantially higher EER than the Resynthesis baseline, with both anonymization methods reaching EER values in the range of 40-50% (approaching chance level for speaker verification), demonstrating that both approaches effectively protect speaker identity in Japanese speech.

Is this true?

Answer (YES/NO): NO